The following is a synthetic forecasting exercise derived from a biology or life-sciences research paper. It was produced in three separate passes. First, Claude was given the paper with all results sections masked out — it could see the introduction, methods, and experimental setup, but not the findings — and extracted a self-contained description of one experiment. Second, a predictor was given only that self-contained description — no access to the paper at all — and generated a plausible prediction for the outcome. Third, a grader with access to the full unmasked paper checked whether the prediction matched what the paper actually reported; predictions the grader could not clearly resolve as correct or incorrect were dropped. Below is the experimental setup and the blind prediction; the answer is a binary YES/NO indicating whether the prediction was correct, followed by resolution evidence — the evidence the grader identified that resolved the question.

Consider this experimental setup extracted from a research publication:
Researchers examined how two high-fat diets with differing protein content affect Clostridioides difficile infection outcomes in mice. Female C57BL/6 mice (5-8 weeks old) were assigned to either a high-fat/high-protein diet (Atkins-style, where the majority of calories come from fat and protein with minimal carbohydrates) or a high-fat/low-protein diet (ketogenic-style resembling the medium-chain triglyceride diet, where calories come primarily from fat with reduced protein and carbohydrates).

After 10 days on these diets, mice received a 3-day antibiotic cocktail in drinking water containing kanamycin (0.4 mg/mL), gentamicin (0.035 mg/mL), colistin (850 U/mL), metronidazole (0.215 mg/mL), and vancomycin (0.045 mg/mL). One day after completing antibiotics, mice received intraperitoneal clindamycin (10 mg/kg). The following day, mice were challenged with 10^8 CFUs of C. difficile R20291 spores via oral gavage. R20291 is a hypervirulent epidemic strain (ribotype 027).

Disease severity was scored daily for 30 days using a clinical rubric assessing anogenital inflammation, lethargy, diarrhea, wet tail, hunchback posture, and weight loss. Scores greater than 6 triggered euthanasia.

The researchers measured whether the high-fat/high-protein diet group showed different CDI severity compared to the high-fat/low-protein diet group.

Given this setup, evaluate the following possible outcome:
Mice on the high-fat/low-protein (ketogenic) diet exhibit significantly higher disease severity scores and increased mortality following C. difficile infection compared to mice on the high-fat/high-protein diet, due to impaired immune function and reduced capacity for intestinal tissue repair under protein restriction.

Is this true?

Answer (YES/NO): NO